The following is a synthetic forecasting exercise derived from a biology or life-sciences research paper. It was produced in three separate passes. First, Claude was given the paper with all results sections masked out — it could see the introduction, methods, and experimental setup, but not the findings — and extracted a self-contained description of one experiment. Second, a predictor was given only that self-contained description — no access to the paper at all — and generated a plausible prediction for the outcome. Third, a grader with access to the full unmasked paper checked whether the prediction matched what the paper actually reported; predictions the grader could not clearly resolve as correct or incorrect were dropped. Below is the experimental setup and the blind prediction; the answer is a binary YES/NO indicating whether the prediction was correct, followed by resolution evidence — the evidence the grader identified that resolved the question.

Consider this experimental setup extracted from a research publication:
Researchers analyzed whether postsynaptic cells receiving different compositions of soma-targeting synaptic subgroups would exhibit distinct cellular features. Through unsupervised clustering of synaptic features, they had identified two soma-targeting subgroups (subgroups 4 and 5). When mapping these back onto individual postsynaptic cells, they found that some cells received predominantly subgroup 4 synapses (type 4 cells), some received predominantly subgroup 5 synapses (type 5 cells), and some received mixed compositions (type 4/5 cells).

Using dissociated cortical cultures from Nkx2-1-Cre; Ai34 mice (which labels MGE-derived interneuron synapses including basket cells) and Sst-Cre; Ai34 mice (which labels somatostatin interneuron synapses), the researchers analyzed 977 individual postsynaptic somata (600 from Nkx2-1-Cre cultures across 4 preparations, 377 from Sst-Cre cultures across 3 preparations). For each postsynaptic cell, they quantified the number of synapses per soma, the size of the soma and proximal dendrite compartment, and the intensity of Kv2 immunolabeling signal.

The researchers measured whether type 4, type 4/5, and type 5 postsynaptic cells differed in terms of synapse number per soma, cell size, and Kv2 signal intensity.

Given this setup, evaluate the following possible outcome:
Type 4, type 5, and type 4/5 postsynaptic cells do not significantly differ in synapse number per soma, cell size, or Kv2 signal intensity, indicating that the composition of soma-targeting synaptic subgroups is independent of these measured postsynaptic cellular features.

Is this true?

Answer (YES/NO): NO